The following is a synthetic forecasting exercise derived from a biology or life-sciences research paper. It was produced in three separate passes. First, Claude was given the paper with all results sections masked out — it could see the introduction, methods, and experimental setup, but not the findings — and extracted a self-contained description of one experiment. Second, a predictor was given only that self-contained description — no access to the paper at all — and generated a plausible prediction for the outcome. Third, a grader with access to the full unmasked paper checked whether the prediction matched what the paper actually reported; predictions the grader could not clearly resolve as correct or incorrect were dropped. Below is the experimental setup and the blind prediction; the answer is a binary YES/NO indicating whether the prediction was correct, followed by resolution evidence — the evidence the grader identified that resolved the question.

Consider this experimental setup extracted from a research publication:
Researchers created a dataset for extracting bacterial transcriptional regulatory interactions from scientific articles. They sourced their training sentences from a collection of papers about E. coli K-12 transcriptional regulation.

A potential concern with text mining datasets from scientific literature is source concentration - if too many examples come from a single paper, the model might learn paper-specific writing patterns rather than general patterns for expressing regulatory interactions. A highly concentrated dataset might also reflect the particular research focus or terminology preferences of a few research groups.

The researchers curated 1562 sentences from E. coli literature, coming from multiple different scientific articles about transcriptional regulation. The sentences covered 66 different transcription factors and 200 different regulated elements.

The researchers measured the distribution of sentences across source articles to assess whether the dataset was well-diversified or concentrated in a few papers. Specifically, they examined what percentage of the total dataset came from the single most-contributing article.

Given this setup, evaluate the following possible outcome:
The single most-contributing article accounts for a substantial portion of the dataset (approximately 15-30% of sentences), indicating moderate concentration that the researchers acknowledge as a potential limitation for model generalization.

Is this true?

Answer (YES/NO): NO